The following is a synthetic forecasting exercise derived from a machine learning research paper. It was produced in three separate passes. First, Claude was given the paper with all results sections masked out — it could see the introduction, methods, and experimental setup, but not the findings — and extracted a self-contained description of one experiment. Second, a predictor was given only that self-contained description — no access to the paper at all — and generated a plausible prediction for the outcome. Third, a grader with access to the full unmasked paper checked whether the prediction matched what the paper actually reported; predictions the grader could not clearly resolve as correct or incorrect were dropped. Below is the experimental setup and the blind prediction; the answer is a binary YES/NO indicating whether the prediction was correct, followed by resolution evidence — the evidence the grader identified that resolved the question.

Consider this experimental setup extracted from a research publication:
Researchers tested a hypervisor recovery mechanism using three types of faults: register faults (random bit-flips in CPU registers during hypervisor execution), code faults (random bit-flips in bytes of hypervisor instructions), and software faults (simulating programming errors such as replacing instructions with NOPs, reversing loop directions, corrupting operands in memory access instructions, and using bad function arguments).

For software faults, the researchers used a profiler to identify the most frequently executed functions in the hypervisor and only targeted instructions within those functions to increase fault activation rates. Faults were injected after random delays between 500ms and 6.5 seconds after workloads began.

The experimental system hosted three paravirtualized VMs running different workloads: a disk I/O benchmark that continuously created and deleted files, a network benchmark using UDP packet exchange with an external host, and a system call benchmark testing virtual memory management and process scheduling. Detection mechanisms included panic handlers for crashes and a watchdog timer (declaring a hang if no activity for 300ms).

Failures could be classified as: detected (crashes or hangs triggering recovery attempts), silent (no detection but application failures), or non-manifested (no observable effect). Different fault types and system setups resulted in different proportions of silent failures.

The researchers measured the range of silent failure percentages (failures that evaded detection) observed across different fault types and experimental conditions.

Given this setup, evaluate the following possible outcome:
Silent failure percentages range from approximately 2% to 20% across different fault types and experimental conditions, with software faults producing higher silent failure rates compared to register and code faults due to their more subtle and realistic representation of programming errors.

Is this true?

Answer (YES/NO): NO